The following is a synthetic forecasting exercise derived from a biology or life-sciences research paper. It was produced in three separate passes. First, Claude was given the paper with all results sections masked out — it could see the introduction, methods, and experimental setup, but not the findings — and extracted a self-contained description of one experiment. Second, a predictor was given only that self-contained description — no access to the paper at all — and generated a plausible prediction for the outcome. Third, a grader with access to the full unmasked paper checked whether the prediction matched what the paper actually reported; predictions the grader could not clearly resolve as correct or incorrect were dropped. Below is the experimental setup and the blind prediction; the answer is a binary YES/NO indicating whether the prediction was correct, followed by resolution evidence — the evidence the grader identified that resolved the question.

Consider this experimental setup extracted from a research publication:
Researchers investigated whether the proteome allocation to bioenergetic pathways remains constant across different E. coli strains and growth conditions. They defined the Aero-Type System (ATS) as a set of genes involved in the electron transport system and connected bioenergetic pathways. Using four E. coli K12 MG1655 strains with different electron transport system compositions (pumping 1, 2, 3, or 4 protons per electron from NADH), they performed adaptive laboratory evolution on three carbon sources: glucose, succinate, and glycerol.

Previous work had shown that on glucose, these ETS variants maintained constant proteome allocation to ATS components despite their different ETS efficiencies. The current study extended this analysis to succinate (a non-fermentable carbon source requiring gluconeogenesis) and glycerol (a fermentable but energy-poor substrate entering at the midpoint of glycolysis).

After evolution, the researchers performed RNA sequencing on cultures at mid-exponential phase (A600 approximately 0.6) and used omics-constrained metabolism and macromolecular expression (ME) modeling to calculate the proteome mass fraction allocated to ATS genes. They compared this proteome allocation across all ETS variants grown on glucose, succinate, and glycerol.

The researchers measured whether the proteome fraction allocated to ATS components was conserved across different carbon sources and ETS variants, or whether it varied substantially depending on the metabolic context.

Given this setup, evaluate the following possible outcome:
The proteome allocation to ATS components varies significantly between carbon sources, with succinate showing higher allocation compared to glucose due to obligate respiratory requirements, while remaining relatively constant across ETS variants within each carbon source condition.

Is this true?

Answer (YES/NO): NO